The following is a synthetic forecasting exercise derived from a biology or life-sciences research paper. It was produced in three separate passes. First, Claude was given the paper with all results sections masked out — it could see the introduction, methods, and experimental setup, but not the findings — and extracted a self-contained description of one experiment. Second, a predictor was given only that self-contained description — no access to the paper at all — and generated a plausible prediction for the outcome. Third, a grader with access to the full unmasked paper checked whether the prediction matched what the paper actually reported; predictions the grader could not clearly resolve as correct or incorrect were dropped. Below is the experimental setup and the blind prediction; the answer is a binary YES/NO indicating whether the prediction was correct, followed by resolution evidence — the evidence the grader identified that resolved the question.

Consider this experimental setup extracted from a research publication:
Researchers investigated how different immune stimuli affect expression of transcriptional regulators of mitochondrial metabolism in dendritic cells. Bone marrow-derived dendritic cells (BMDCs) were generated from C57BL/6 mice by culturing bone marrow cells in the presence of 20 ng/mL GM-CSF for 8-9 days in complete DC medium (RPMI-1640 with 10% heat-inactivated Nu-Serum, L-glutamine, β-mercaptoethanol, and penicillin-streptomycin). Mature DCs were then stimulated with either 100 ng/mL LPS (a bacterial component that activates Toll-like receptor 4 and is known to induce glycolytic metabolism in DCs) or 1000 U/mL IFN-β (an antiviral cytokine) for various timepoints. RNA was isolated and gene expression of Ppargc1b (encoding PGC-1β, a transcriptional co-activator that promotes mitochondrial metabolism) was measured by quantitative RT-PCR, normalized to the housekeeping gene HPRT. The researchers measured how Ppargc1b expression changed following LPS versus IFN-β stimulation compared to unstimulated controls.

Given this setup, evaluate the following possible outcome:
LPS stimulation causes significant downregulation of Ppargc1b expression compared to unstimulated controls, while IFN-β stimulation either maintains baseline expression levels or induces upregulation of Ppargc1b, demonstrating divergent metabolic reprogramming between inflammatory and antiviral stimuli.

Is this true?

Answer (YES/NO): YES